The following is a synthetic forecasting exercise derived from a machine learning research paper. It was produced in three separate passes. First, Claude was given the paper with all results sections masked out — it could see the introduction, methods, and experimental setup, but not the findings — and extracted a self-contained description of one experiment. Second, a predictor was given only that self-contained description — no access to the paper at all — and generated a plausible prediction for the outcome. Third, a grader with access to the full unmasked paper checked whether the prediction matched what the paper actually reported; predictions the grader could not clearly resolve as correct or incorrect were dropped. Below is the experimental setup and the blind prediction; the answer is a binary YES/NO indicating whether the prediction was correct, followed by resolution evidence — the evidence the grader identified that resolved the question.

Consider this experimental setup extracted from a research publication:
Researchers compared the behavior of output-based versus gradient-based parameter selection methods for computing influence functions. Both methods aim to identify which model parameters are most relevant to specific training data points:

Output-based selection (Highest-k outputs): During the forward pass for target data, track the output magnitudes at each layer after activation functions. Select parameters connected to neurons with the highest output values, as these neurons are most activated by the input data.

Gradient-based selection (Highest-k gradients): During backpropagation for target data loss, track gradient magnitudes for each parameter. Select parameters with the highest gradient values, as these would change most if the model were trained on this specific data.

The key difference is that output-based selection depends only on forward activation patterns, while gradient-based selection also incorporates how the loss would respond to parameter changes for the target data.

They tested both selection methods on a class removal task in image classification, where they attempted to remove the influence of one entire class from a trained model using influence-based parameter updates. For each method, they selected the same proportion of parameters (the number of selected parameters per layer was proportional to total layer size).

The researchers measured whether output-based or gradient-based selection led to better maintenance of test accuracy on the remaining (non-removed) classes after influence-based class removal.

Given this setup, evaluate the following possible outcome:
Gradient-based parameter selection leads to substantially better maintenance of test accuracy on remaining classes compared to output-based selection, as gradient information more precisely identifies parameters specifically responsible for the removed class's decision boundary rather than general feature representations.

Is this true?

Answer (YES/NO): NO